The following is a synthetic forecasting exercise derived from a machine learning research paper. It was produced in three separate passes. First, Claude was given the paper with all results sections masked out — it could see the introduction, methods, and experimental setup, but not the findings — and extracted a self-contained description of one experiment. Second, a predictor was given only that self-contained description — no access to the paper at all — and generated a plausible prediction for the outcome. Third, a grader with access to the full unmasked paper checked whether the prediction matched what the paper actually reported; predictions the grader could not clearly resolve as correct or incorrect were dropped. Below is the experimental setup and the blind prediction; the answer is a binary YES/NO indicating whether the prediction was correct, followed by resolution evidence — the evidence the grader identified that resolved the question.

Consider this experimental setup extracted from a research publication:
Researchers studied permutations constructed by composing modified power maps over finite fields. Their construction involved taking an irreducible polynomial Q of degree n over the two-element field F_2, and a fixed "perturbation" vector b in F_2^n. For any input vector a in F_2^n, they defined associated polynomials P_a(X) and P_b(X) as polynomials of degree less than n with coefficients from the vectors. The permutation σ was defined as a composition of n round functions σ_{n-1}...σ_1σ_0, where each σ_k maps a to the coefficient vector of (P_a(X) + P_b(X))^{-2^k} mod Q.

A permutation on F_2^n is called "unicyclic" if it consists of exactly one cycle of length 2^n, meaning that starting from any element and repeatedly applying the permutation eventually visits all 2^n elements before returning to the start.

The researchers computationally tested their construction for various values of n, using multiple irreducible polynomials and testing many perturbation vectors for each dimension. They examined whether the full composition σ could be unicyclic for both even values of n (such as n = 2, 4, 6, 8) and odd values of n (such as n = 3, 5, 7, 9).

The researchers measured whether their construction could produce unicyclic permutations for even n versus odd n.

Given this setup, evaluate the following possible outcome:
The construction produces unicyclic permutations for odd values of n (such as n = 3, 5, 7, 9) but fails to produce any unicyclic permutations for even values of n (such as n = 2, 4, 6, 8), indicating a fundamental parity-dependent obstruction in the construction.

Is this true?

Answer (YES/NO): YES